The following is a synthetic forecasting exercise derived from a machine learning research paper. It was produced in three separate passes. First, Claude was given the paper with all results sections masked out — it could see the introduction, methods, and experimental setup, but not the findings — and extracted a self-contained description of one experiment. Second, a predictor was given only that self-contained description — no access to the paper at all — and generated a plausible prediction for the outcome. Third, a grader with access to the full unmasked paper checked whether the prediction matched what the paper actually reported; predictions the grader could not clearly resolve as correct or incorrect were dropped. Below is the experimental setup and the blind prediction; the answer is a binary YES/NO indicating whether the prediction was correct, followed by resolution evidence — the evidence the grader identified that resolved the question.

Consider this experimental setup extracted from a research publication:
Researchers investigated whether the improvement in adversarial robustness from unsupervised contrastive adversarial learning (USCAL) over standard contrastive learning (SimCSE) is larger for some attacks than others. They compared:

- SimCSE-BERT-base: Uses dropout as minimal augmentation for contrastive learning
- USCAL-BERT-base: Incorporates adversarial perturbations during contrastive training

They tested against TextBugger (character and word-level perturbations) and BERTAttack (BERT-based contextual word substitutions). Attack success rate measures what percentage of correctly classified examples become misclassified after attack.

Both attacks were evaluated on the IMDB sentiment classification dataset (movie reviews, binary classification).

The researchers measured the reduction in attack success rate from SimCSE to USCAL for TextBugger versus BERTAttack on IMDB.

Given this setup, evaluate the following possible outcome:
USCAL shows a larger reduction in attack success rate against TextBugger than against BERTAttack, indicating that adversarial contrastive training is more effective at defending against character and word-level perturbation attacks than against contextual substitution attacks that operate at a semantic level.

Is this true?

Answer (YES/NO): NO